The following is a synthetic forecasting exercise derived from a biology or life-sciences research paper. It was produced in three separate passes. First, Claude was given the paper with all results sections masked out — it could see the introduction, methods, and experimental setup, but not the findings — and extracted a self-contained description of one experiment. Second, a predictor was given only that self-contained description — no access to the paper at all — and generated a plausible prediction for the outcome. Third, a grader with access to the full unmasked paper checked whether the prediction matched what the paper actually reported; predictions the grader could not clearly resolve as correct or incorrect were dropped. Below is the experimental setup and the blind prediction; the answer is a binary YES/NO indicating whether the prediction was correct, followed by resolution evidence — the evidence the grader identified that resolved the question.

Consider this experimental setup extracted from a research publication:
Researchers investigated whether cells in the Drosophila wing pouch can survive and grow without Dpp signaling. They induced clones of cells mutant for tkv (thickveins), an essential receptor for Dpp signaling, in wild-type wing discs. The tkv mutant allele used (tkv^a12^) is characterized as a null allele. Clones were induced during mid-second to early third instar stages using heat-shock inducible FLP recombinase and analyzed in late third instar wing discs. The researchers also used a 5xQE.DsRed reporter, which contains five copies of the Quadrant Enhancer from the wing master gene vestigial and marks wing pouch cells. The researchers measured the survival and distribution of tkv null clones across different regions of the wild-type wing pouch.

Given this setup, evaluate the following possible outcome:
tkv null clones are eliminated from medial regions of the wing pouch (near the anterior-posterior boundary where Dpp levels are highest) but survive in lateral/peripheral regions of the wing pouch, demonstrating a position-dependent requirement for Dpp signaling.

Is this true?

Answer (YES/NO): YES